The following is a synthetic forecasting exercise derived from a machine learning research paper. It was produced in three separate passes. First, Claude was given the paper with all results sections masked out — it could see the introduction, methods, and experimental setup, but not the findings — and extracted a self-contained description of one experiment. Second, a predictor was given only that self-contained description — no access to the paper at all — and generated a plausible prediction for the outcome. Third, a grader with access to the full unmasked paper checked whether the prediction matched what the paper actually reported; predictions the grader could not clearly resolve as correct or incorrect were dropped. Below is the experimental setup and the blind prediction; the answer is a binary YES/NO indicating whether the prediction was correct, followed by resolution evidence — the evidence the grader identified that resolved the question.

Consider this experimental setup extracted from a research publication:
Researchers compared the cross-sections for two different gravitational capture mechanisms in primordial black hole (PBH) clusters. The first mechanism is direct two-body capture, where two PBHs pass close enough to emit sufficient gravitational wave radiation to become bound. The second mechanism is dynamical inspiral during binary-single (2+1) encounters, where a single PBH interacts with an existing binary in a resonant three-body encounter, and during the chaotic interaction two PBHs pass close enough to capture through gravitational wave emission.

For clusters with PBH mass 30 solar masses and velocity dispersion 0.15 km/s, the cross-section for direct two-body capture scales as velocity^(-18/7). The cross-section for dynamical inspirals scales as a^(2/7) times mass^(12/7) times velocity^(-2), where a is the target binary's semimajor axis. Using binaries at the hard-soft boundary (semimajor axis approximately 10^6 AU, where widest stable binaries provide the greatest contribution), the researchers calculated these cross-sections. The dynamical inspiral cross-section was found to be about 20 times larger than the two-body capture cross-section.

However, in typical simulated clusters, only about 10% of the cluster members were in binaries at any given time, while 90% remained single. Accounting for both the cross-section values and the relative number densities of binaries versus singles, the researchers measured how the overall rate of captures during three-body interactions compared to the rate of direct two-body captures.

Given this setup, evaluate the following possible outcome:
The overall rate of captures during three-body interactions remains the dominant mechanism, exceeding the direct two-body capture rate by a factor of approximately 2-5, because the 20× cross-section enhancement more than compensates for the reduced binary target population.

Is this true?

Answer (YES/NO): NO